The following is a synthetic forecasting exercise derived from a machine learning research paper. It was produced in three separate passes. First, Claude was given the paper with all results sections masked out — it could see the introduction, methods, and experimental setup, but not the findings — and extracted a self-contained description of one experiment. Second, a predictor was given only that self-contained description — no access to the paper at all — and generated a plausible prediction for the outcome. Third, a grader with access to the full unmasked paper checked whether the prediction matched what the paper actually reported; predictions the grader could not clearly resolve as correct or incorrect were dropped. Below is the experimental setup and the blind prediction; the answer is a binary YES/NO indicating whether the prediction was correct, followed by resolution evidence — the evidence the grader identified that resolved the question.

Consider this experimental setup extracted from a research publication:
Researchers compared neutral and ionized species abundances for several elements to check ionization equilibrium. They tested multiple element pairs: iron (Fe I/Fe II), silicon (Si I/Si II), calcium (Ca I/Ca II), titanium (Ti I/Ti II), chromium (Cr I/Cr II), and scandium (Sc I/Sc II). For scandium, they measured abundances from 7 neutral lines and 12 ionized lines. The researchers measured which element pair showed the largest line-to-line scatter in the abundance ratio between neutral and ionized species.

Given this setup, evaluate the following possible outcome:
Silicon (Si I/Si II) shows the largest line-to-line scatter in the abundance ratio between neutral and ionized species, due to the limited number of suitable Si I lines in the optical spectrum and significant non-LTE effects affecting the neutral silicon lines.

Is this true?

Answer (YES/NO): NO